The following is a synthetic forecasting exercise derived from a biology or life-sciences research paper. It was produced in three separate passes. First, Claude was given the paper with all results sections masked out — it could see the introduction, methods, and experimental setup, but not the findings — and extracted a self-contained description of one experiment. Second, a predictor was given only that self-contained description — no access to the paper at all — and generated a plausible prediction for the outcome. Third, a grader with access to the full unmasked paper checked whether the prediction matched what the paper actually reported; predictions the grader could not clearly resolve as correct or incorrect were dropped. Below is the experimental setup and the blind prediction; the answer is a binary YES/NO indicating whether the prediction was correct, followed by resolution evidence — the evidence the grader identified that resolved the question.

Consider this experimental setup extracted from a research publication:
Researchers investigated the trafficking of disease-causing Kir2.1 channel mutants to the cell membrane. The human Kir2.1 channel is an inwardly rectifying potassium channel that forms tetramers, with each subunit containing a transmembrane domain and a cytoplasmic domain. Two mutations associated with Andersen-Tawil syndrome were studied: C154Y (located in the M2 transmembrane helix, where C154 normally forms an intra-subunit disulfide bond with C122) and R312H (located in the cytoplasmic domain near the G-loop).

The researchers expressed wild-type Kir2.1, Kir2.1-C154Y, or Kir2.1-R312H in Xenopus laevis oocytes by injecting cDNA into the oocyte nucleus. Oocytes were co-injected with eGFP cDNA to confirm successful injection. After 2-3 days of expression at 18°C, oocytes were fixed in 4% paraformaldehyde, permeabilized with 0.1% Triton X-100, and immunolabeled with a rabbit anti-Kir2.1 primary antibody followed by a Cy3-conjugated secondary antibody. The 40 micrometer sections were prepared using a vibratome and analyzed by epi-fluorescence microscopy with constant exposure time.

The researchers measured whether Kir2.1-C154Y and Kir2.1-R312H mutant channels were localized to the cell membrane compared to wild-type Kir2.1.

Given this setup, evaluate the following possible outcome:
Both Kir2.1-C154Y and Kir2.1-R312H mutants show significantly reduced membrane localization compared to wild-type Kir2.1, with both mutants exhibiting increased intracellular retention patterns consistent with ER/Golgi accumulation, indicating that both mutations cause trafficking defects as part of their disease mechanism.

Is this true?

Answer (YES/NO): NO